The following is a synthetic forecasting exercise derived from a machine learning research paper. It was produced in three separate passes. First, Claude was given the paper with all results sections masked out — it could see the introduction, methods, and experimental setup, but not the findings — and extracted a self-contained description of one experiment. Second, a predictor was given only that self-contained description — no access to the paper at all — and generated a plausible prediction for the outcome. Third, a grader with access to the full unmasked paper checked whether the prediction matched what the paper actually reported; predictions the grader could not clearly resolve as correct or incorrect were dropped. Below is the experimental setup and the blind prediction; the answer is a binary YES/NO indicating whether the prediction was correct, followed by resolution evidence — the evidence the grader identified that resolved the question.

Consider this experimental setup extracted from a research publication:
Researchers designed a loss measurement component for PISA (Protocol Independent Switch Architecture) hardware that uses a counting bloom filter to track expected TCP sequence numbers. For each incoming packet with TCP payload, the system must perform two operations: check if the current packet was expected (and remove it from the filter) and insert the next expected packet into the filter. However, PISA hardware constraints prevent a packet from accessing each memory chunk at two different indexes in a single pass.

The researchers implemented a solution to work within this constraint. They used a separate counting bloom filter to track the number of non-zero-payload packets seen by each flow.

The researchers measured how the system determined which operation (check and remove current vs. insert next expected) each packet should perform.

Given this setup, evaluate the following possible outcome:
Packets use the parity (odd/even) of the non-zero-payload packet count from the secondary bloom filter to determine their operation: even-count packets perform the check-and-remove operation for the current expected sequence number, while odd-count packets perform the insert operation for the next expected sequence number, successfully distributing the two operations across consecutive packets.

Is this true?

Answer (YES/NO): NO